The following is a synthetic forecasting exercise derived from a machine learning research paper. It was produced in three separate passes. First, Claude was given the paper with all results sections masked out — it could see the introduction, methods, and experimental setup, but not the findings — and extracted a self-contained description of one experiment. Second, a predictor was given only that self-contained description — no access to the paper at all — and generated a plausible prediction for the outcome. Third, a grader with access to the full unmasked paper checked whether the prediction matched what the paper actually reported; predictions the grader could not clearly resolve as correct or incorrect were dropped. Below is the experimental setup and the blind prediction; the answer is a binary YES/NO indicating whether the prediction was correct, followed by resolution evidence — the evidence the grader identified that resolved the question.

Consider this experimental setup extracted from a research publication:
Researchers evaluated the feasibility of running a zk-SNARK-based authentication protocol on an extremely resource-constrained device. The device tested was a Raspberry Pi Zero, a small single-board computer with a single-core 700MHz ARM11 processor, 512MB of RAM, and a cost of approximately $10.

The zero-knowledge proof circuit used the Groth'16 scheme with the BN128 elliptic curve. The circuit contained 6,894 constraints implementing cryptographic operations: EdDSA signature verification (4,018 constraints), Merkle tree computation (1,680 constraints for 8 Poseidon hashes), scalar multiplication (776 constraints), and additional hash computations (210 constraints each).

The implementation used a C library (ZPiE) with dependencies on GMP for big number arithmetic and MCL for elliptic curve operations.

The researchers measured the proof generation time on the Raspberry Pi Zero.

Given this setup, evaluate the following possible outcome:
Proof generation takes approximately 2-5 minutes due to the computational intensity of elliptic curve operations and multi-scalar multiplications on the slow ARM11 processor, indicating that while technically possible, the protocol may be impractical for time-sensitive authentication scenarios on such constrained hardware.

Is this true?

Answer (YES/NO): NO